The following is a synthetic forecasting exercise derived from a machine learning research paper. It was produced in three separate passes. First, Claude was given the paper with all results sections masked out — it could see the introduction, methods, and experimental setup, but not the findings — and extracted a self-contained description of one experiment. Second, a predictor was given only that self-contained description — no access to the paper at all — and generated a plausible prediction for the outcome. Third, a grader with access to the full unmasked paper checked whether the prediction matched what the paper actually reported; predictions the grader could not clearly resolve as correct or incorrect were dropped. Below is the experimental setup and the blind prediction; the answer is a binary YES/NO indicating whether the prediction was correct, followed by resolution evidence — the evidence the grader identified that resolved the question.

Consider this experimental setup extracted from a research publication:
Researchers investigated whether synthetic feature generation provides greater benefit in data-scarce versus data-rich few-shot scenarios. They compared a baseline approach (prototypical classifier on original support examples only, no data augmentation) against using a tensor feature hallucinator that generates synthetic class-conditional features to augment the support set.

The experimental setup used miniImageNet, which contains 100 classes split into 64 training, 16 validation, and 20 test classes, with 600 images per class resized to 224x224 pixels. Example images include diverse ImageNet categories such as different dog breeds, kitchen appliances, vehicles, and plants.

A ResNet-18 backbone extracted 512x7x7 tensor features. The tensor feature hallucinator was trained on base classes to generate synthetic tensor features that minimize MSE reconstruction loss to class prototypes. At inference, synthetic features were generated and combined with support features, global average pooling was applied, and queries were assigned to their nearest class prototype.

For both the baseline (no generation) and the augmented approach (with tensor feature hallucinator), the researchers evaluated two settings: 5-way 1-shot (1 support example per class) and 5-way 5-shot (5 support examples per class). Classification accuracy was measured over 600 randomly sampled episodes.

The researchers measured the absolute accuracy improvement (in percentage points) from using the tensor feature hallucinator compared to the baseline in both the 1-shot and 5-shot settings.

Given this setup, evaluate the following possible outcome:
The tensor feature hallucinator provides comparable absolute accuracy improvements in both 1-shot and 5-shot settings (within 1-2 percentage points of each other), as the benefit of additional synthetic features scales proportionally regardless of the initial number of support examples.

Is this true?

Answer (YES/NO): NO